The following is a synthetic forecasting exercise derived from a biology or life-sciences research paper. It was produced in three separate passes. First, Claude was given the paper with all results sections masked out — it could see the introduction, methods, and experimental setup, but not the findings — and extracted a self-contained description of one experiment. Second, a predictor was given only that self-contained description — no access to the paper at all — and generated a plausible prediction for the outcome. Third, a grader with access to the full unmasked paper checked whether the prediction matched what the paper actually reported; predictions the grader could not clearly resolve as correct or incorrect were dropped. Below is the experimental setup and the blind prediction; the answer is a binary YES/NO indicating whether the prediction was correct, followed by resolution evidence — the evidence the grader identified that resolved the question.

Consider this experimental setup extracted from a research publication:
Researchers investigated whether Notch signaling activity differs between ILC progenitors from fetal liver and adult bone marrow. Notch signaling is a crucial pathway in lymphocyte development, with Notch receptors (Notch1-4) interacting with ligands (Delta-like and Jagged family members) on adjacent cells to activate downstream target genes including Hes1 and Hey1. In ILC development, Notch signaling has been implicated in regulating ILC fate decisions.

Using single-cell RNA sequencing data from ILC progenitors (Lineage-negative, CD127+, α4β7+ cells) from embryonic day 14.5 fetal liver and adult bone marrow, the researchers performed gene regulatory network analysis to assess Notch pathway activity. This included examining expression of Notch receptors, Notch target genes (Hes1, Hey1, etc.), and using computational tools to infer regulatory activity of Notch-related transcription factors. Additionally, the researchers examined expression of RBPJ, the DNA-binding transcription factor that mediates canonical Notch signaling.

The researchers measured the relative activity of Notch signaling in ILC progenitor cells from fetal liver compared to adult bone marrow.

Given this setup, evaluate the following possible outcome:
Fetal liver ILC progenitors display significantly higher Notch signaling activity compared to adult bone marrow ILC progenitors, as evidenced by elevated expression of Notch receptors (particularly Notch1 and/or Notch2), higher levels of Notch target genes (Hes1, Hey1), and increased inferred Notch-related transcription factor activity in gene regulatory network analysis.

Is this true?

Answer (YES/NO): NO